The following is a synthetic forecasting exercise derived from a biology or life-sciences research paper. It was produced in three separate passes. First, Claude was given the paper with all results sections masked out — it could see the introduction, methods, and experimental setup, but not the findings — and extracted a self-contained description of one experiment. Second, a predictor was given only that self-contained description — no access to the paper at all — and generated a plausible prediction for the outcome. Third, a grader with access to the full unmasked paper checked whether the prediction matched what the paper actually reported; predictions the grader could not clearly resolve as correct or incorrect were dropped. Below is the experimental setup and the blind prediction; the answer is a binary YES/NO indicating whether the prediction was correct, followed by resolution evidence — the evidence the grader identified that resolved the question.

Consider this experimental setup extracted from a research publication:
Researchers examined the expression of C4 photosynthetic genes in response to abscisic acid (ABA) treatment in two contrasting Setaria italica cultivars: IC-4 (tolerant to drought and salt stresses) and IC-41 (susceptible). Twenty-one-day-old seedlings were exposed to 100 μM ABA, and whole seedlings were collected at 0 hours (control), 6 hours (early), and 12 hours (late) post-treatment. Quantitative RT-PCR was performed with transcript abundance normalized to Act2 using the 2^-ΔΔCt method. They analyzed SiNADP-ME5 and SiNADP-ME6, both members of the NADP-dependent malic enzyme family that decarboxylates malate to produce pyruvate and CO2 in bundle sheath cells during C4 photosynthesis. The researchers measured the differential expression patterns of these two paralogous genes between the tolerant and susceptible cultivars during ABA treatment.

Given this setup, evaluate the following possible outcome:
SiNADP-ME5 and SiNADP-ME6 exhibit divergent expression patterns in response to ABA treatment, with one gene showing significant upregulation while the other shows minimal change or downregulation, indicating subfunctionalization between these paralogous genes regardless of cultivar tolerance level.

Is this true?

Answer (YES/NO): NO